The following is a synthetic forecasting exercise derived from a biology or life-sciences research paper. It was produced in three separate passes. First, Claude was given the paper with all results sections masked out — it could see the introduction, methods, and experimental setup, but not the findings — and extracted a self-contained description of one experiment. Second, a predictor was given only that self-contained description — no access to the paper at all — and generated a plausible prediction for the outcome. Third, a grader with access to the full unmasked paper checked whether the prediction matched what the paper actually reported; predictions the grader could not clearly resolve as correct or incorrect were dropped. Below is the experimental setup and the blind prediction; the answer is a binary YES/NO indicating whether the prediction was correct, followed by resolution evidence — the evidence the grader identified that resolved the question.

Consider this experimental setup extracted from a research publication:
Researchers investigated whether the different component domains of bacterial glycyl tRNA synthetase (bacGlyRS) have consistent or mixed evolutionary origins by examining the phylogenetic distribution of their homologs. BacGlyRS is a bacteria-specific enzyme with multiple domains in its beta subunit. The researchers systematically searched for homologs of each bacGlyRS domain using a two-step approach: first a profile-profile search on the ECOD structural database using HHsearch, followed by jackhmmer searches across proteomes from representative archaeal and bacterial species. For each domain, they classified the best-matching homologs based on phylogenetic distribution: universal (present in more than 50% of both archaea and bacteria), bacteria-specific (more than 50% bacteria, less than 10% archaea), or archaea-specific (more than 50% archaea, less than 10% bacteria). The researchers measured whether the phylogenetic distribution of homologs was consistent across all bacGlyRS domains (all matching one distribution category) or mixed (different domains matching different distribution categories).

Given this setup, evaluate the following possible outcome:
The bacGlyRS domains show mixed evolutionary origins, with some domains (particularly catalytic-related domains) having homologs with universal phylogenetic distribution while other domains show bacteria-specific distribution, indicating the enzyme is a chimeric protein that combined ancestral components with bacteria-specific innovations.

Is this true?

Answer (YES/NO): NO